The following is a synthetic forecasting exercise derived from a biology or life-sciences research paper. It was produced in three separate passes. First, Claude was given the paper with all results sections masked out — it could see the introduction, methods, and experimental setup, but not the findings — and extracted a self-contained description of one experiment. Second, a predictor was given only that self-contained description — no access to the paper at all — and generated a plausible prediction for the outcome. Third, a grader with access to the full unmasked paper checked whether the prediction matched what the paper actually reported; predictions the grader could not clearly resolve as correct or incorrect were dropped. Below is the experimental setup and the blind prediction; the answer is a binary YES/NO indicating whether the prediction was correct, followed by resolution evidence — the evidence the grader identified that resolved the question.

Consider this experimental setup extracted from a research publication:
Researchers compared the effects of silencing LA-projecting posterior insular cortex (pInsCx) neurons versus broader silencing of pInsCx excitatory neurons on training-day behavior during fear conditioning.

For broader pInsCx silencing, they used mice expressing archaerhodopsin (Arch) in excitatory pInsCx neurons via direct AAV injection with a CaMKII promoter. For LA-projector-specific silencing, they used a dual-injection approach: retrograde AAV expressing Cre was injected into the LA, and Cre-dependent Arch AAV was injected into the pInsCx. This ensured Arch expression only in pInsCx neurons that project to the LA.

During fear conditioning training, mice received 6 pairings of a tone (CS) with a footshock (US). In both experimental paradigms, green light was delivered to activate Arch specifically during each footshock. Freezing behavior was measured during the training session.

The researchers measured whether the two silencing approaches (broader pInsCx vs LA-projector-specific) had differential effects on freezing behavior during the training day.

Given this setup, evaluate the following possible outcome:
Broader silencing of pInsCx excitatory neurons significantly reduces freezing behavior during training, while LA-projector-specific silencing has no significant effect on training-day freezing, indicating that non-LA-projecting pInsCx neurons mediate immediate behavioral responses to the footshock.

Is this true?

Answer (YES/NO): NO